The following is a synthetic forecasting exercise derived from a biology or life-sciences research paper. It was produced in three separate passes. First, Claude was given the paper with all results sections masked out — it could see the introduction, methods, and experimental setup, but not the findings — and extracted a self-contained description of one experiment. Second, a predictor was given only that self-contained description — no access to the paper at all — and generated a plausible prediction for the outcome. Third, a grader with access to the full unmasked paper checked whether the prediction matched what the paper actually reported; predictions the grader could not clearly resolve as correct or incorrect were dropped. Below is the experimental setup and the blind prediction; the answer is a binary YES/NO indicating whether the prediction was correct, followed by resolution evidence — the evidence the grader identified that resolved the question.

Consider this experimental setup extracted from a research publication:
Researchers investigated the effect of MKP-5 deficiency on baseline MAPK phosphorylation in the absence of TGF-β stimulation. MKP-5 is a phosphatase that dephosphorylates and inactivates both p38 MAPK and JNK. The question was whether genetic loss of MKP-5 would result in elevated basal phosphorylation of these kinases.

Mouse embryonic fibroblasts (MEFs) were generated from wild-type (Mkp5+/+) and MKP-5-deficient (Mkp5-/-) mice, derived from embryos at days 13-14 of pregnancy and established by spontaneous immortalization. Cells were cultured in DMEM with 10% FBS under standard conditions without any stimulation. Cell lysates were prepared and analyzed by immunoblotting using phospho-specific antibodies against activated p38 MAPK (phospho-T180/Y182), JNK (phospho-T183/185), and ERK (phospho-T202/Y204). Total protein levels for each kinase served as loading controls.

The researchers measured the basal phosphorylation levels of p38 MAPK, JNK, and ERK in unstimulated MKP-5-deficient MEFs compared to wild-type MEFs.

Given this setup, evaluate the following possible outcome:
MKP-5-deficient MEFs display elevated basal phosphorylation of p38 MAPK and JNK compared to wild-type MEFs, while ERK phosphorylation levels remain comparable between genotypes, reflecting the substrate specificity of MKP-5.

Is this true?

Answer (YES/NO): YES